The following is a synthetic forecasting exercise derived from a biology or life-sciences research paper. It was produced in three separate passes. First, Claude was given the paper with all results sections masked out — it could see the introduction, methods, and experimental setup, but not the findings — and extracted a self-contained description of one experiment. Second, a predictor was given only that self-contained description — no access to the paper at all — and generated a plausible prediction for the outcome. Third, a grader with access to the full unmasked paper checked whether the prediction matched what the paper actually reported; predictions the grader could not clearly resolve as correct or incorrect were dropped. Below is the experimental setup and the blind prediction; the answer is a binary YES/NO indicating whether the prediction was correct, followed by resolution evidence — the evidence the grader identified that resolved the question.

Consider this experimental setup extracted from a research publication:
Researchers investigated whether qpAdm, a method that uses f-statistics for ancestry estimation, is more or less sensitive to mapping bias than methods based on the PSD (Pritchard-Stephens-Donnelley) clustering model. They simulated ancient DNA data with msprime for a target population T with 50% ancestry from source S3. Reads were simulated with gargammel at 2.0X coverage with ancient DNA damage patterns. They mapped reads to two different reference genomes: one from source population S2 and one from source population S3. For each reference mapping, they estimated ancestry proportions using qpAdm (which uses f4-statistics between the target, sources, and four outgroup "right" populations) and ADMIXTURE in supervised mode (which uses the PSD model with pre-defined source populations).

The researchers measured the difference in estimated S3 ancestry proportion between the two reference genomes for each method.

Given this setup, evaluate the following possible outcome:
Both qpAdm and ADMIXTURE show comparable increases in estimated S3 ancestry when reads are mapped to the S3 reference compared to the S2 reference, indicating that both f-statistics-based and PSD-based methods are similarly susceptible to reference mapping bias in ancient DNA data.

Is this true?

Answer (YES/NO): YES